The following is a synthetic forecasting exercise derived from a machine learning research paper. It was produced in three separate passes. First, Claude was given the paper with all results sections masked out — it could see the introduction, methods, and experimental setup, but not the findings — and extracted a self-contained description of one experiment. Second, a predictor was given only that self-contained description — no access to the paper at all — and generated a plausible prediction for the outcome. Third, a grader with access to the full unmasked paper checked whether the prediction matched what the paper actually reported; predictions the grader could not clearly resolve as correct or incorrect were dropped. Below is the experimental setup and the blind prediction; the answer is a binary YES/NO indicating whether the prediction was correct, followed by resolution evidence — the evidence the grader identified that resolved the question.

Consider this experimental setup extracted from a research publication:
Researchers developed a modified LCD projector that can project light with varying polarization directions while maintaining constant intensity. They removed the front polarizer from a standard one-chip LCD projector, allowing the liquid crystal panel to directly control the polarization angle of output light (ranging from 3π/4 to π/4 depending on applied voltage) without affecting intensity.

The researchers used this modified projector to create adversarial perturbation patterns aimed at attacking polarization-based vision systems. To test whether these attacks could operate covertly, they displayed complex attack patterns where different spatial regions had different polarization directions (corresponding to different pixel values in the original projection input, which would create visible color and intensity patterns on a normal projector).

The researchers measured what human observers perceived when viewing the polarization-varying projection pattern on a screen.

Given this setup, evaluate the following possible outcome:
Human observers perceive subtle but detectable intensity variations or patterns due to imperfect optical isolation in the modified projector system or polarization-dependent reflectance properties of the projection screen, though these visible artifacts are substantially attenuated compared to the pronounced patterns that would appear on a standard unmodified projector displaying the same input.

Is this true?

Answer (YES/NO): NO